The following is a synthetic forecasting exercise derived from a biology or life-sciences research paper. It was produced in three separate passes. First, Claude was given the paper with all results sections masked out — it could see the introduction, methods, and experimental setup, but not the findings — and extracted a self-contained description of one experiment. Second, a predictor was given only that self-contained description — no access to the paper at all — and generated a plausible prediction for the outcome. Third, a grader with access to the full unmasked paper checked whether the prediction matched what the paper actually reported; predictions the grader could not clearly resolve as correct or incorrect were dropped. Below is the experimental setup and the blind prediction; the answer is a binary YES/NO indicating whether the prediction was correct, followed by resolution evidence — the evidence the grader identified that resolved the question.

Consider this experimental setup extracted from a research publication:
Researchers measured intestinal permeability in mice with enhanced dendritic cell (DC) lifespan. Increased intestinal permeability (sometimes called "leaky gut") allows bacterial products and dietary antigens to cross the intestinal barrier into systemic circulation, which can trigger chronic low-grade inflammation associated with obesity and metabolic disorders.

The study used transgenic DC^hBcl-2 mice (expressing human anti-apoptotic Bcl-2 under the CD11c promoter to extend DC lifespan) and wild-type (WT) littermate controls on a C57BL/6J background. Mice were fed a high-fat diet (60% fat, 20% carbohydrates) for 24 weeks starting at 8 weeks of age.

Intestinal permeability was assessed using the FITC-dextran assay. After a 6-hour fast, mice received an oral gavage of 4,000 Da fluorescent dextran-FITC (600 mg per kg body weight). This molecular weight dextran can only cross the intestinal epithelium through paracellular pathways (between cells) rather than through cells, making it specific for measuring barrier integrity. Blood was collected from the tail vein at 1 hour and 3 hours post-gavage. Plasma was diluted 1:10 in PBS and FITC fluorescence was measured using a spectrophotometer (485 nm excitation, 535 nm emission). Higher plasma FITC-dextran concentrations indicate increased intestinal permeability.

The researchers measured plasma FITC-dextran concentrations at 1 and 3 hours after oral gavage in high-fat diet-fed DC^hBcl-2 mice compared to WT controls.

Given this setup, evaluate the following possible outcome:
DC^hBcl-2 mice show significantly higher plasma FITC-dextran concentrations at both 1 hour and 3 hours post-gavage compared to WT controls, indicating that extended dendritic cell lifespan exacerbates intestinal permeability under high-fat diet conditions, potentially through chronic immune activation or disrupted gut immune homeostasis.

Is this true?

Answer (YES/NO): NO